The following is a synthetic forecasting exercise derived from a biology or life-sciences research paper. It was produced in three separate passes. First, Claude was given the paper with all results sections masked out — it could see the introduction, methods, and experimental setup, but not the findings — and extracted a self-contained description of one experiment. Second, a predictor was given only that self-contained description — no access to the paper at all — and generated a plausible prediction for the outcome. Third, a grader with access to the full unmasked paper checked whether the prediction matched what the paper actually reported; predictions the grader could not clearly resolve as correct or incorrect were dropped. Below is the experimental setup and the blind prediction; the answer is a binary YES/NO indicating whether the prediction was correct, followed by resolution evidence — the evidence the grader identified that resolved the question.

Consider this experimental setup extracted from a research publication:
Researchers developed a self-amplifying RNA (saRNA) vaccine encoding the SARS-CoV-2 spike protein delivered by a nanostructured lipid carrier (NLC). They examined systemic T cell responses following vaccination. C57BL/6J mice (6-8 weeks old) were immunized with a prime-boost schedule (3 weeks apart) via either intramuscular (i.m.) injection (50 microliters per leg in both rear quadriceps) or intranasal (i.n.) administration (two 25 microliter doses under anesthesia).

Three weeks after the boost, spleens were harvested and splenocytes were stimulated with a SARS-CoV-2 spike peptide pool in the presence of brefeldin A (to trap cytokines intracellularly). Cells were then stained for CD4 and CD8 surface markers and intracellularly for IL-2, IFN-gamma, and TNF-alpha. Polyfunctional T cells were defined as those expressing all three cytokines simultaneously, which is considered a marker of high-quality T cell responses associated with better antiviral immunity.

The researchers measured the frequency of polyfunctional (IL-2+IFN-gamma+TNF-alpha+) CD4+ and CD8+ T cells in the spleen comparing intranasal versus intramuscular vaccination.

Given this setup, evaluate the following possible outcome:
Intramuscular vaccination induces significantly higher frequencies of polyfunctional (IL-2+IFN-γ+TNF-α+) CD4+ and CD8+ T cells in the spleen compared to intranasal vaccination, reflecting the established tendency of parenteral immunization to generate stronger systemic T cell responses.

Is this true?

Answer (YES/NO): NO